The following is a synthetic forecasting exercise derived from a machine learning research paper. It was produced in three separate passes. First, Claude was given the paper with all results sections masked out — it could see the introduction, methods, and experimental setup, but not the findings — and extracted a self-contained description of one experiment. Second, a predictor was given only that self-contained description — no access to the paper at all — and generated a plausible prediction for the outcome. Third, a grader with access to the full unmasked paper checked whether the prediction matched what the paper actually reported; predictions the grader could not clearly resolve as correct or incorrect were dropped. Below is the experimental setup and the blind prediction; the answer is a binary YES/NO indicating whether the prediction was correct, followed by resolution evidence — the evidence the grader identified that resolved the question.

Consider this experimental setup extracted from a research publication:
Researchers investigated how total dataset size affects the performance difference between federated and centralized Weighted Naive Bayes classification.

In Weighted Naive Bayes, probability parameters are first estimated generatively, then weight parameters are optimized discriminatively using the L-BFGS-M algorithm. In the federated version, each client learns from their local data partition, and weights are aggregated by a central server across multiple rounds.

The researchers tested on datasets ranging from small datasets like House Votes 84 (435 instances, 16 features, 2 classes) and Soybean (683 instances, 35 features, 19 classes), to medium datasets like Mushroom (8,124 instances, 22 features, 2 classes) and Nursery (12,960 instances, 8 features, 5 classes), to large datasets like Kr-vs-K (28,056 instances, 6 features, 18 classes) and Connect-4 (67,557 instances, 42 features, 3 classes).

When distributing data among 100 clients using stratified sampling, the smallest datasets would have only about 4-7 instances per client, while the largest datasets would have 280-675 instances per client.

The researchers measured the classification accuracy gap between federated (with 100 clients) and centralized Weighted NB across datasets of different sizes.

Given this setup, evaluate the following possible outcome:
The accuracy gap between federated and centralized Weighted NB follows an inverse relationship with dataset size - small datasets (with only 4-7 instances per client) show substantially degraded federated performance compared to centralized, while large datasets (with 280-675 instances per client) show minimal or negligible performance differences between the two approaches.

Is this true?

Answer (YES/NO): NO